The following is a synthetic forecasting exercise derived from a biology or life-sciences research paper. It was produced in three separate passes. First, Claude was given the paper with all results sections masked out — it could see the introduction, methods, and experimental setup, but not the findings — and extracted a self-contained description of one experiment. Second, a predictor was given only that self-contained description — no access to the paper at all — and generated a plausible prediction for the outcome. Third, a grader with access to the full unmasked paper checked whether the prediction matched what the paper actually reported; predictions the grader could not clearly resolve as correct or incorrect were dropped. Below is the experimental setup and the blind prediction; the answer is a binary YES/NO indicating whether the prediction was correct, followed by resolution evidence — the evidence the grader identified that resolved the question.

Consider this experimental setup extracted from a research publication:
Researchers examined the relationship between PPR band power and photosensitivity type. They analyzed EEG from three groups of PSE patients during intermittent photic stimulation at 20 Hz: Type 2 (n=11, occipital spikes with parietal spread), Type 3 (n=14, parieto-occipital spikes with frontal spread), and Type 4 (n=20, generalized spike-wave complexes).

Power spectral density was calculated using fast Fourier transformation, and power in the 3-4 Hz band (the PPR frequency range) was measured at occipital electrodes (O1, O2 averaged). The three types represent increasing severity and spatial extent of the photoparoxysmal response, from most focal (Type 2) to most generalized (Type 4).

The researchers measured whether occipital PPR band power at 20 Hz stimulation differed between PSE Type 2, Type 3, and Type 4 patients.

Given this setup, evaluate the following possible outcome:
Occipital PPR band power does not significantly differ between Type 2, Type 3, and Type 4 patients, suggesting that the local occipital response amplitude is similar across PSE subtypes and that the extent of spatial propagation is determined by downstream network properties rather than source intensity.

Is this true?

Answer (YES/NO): NO